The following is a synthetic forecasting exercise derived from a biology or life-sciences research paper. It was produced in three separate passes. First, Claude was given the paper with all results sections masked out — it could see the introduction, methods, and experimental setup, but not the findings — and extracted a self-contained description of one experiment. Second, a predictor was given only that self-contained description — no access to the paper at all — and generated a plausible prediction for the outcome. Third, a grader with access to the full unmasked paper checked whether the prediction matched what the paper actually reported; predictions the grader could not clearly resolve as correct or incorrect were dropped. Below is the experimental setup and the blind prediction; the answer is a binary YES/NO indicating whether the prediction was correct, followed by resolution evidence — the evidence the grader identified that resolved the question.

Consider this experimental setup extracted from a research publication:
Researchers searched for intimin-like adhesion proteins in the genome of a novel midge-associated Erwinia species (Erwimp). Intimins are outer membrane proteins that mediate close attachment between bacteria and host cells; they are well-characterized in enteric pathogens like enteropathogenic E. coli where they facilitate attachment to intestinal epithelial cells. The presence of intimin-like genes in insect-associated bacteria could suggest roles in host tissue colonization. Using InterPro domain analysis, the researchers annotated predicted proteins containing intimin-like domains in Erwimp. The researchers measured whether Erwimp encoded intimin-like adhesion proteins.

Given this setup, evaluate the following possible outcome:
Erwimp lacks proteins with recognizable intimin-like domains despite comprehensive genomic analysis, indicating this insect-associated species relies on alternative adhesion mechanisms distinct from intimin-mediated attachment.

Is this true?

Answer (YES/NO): NO